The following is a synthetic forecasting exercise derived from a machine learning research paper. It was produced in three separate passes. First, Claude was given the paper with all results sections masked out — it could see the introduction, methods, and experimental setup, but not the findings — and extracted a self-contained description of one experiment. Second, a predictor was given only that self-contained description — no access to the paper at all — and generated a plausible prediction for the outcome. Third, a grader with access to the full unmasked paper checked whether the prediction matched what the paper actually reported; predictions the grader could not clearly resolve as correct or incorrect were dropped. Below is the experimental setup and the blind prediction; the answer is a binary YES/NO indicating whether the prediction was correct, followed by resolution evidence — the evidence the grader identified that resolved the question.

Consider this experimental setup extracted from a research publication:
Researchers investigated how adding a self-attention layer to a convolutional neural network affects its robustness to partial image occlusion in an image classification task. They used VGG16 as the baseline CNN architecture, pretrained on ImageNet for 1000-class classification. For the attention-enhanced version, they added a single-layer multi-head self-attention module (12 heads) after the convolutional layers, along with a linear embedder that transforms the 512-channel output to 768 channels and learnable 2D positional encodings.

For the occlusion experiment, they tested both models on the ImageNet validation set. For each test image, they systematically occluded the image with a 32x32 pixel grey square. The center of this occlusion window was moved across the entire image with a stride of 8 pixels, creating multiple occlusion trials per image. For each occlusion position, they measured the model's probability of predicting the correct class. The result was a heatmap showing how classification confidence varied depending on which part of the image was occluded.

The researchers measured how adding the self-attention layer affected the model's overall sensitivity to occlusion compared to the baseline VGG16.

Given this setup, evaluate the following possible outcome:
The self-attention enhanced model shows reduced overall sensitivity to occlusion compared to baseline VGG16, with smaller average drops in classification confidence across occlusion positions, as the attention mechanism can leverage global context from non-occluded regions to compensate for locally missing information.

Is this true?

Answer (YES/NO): YES